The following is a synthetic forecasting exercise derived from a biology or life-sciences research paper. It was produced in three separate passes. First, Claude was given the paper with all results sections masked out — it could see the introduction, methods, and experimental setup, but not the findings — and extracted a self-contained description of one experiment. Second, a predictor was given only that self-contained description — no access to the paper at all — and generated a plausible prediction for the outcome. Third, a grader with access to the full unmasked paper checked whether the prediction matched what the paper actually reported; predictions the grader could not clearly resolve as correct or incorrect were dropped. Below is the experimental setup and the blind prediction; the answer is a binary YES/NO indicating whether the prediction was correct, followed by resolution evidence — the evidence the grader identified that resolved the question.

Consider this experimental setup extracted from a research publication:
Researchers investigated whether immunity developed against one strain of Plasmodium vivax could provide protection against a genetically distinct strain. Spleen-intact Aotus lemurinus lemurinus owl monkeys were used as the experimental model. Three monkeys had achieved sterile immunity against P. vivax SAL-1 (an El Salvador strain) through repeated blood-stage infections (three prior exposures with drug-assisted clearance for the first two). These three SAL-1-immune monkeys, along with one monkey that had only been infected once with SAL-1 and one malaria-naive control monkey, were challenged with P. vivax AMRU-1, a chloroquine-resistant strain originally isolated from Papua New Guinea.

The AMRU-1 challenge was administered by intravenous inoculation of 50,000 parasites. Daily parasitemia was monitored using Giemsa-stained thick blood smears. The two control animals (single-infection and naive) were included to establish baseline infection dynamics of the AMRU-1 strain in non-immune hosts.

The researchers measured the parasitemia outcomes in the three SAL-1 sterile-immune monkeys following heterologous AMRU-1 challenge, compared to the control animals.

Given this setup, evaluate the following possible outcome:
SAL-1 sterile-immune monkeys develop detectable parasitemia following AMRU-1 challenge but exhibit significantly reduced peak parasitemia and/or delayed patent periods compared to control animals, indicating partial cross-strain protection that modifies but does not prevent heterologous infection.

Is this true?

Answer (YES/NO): YES